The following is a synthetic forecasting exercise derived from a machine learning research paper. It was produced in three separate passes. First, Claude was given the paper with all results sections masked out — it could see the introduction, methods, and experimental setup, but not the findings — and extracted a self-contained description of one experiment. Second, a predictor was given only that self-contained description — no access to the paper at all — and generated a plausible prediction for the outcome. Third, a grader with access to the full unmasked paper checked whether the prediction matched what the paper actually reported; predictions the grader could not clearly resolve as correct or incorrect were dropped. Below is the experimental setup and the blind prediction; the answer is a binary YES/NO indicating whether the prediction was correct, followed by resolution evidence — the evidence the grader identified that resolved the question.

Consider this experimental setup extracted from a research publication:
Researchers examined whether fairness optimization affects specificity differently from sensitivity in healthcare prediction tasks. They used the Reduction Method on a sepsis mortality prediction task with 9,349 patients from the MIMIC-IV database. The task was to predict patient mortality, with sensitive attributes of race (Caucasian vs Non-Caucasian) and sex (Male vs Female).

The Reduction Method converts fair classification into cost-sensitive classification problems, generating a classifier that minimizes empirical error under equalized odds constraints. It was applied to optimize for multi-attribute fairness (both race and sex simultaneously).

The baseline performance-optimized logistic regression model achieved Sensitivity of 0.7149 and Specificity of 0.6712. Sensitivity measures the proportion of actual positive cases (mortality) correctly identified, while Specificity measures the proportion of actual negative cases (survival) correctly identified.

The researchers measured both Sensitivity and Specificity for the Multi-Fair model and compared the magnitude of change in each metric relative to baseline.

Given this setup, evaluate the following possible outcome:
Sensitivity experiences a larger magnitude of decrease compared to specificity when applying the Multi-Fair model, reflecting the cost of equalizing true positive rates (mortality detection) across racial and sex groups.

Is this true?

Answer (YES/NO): YES